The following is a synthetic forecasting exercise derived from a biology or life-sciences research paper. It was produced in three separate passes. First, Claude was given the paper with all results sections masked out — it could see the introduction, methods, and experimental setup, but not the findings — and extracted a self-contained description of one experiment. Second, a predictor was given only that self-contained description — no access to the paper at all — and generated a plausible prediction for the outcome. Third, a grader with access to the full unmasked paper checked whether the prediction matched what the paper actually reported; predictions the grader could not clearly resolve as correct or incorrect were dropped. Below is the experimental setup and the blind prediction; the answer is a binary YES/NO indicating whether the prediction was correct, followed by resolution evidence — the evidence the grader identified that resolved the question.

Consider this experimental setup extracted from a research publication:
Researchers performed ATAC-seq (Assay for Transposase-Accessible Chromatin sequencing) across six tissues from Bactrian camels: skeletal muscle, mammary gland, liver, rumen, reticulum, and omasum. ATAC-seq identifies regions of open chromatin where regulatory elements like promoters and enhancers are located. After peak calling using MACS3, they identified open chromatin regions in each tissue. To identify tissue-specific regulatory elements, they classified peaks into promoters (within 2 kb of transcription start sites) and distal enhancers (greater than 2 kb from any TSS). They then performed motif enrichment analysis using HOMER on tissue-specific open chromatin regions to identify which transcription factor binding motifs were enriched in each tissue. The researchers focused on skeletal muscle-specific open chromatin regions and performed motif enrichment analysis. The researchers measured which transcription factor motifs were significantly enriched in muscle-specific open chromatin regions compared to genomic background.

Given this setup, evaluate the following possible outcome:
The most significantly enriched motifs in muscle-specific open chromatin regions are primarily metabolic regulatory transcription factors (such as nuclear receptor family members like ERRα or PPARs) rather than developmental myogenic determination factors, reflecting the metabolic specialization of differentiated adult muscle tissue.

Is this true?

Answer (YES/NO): NO